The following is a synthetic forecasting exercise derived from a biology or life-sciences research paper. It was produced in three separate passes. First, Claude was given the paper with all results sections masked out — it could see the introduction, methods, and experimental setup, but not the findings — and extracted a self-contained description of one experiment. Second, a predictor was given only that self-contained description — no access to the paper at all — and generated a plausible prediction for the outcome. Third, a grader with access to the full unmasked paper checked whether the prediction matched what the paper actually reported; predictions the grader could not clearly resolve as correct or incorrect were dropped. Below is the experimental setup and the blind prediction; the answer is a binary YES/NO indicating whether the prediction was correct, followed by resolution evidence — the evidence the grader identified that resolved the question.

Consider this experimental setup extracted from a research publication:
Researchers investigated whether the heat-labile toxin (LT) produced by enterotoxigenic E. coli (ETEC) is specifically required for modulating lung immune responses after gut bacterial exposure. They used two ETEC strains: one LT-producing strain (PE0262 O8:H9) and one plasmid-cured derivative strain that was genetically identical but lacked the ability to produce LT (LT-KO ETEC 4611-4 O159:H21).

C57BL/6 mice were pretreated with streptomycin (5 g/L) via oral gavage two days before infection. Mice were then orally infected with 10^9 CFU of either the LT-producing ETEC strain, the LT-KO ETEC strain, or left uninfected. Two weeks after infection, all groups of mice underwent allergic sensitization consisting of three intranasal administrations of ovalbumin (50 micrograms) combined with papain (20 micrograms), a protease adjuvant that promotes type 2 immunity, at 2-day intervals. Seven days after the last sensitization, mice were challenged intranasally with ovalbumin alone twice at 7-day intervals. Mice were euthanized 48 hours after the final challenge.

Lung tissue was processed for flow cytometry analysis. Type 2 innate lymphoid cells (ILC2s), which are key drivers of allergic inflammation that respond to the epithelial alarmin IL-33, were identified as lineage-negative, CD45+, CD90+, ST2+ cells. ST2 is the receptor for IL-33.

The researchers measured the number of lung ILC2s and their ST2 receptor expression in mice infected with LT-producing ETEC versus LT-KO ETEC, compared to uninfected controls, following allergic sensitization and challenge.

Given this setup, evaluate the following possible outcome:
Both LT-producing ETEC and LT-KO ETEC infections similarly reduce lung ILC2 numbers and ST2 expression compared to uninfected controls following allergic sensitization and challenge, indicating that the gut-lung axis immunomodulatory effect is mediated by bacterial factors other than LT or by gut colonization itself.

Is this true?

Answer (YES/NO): NO